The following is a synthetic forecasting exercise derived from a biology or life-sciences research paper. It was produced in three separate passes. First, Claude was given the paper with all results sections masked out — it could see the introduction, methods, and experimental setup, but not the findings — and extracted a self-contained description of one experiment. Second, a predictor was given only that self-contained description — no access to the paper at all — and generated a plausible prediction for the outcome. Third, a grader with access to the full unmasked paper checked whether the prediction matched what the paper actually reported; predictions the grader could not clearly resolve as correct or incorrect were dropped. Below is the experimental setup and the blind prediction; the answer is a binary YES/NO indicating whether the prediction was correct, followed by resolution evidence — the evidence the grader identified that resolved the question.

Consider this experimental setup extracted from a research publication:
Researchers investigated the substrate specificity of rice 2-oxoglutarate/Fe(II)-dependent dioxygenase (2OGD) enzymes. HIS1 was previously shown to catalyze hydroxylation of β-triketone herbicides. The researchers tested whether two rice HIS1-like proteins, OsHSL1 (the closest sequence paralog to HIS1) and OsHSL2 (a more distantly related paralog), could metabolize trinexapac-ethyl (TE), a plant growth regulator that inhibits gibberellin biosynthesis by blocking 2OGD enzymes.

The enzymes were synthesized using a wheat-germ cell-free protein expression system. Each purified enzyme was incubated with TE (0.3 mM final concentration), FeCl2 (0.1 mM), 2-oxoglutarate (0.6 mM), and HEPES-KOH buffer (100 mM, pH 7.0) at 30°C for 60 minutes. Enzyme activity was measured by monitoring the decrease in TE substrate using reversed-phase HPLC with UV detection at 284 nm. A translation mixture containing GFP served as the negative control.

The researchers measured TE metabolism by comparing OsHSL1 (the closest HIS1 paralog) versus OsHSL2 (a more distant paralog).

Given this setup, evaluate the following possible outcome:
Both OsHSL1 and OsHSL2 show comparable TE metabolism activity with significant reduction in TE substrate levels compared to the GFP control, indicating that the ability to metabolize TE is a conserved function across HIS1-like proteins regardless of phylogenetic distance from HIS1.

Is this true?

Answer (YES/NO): NO